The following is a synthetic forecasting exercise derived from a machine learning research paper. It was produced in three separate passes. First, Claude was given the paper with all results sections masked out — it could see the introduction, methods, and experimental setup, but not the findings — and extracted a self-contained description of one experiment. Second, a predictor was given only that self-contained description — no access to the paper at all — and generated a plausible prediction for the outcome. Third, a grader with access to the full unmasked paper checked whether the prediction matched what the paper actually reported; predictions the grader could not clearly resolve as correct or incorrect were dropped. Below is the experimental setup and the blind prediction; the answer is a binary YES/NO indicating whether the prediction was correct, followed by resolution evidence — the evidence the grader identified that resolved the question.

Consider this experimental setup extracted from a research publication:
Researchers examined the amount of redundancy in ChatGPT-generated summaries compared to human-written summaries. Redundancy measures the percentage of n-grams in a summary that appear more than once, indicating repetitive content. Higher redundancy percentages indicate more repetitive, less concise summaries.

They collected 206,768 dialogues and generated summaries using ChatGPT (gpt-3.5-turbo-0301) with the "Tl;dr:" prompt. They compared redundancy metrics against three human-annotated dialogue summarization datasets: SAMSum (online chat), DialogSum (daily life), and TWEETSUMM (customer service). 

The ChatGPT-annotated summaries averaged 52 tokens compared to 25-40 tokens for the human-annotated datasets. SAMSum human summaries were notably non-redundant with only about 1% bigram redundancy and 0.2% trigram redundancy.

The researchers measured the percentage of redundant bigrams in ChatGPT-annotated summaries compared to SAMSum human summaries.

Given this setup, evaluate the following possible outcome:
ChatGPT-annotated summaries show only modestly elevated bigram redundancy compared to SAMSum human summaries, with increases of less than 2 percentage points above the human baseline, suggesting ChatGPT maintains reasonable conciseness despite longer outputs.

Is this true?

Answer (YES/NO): NO